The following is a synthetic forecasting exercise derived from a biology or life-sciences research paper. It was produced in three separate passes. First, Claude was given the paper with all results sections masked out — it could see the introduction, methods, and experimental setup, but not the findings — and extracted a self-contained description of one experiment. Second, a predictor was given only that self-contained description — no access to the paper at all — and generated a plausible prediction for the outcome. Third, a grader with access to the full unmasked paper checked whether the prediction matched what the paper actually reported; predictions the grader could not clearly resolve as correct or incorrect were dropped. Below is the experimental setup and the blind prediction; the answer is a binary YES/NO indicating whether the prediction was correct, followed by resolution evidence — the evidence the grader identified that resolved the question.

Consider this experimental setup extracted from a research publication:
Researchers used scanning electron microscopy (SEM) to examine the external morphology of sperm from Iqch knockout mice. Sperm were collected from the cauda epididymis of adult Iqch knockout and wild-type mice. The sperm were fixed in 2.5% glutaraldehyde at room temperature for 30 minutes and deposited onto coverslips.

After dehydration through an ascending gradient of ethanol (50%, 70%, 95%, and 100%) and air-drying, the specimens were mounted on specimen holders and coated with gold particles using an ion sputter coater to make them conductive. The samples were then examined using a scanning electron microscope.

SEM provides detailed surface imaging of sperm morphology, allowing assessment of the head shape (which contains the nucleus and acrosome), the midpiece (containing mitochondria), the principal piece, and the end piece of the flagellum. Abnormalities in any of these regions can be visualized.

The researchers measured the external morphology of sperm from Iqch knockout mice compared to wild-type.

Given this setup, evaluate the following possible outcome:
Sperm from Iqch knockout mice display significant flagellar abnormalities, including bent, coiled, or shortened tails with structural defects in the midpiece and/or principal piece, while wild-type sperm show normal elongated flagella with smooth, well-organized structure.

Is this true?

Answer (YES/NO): YES